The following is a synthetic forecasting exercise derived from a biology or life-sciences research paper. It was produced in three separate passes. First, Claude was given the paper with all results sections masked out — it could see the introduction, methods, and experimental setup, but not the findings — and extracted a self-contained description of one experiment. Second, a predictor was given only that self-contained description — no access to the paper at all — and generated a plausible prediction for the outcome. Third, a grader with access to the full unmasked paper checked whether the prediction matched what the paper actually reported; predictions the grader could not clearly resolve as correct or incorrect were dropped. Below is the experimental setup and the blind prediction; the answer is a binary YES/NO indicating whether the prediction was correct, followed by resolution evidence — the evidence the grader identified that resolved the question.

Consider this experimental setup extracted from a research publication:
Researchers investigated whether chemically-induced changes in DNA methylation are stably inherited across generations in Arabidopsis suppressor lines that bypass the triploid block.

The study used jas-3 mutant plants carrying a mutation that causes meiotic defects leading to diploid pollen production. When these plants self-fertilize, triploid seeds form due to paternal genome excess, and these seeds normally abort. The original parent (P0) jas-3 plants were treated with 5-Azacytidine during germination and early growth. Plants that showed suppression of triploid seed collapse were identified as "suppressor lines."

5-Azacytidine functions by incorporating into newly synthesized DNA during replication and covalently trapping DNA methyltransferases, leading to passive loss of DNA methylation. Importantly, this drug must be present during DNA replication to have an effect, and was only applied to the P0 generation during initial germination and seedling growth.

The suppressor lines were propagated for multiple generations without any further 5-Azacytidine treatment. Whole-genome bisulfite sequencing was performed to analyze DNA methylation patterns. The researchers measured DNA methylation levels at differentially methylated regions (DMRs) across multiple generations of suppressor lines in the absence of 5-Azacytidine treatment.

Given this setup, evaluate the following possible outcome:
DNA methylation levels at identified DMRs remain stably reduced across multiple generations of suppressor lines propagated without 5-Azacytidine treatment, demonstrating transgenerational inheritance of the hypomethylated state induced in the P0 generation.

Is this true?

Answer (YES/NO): NO